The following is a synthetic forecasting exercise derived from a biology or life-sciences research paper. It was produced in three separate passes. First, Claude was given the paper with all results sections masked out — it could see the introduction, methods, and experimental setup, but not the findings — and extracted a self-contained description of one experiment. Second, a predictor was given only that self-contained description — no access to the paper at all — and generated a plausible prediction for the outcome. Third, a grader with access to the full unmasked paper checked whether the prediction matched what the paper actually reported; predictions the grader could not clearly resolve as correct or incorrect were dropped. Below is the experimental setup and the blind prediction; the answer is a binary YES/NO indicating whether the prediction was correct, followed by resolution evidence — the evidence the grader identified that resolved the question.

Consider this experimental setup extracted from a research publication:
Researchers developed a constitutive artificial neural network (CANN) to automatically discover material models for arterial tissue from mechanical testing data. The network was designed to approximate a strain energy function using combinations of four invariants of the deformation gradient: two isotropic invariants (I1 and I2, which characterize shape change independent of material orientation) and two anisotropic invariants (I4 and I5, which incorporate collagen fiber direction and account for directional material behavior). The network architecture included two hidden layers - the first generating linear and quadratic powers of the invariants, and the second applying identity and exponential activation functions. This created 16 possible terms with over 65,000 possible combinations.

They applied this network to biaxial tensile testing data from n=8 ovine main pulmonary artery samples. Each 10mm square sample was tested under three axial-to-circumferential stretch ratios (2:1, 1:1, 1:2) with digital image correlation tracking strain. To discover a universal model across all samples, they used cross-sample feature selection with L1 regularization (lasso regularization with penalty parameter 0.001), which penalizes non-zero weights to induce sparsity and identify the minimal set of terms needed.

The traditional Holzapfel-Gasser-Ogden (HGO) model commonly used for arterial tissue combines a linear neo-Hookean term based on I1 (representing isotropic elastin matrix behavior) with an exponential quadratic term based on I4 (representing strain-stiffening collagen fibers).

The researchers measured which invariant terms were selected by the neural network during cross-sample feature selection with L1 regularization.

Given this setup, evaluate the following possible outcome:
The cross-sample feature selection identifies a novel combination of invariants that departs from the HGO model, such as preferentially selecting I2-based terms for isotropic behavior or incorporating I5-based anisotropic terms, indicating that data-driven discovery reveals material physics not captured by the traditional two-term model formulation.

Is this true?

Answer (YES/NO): YES